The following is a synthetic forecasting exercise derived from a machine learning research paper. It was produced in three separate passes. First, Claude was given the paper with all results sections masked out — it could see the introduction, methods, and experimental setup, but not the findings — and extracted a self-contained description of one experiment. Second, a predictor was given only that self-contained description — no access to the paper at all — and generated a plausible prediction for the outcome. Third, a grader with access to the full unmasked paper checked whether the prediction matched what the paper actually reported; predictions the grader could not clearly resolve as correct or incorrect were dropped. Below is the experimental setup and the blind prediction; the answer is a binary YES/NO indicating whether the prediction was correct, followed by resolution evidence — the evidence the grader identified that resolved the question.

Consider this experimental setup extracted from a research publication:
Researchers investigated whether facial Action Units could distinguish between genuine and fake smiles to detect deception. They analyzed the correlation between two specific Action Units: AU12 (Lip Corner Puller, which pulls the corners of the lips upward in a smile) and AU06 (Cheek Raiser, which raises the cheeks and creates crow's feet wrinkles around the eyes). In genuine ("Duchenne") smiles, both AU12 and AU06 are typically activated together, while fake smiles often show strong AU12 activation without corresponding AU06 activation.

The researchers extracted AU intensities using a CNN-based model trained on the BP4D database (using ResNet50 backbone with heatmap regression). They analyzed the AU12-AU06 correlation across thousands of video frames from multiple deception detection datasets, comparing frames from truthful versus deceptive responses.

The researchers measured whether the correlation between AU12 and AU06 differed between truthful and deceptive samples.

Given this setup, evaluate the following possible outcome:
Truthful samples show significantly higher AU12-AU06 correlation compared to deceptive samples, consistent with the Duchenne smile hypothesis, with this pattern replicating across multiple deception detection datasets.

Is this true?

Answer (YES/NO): NO